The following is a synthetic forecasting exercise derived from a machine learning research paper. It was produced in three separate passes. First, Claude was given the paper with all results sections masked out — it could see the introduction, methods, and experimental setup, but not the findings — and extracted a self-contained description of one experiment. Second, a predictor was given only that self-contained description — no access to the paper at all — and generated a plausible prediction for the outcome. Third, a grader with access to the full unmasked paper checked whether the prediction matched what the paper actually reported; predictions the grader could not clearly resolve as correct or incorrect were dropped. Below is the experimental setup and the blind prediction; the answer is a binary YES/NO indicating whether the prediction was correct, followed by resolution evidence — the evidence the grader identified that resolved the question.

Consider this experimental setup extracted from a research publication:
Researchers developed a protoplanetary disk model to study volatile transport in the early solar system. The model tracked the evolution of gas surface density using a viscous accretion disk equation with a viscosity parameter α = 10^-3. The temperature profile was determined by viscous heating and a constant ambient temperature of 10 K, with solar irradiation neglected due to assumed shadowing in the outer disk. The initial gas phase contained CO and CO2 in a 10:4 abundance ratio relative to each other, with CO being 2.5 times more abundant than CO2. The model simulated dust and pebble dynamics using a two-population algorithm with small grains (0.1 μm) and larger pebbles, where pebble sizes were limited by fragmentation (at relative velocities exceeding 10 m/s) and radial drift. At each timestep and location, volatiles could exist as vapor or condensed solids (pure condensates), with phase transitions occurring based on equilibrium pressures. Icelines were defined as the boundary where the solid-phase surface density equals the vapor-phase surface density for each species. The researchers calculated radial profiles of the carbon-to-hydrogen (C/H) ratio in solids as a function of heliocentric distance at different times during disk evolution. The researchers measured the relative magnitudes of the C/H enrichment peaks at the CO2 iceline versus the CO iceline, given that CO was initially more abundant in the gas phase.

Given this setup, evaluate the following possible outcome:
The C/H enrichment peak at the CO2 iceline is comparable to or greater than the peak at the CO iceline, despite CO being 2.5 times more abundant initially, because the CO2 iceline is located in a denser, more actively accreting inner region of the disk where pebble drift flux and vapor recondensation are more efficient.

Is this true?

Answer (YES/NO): YES